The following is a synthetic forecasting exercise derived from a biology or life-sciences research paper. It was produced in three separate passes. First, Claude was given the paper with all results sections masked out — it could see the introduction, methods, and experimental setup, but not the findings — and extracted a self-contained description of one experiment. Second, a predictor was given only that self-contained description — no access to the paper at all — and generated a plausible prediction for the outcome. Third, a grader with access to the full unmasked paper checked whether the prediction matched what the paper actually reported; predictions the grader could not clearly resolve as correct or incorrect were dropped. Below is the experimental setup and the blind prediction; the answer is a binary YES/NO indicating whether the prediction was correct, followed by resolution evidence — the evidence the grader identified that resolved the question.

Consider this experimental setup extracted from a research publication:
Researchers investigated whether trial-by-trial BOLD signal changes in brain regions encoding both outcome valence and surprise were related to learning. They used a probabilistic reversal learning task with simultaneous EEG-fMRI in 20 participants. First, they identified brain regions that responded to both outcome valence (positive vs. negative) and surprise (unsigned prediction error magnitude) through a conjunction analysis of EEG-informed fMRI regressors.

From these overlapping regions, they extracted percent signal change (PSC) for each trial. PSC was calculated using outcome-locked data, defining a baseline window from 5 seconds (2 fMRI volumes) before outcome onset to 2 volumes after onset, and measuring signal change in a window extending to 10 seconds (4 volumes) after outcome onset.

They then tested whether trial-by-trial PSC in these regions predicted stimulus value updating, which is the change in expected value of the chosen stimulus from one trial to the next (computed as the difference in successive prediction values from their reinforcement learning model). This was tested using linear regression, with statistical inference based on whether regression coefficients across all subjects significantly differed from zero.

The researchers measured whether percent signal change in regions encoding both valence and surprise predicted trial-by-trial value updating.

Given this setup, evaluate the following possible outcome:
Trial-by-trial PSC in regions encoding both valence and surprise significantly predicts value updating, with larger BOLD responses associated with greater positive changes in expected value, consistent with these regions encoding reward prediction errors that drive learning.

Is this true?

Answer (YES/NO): YES